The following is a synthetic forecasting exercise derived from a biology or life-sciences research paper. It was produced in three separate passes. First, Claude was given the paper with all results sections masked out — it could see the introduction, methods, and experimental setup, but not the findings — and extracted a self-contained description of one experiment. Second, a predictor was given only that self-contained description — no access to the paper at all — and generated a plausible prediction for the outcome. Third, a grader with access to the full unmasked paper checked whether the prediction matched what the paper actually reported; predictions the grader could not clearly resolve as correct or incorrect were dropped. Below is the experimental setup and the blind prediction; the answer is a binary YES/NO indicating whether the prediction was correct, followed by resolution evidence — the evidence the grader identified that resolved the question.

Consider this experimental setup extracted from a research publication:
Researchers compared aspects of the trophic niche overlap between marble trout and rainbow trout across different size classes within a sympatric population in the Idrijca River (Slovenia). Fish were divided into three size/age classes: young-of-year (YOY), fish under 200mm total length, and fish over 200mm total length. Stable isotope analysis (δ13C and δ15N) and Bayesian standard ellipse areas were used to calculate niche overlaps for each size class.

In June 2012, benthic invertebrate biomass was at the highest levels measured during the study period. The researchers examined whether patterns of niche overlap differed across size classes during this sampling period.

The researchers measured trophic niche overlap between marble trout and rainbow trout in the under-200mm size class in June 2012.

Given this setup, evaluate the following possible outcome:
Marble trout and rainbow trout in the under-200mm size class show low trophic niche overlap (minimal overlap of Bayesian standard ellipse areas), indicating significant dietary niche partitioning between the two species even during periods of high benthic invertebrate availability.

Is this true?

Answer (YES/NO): NO